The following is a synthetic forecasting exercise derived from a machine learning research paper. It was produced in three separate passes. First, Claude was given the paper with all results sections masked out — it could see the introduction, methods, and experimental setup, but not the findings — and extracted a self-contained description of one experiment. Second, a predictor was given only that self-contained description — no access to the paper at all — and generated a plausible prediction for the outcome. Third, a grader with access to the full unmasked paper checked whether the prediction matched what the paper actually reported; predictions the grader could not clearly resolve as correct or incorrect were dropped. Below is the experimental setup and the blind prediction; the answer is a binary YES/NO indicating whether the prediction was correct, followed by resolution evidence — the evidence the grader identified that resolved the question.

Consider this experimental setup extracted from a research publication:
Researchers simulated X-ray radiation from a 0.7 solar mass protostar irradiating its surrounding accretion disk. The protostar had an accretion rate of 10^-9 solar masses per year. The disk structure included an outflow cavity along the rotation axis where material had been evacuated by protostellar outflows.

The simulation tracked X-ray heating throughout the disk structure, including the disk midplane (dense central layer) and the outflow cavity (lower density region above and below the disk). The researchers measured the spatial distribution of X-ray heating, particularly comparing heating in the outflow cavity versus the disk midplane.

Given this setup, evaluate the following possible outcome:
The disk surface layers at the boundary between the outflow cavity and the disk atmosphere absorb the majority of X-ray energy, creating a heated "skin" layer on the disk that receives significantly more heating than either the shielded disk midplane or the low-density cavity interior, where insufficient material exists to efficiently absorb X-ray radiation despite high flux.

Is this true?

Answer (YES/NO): NO